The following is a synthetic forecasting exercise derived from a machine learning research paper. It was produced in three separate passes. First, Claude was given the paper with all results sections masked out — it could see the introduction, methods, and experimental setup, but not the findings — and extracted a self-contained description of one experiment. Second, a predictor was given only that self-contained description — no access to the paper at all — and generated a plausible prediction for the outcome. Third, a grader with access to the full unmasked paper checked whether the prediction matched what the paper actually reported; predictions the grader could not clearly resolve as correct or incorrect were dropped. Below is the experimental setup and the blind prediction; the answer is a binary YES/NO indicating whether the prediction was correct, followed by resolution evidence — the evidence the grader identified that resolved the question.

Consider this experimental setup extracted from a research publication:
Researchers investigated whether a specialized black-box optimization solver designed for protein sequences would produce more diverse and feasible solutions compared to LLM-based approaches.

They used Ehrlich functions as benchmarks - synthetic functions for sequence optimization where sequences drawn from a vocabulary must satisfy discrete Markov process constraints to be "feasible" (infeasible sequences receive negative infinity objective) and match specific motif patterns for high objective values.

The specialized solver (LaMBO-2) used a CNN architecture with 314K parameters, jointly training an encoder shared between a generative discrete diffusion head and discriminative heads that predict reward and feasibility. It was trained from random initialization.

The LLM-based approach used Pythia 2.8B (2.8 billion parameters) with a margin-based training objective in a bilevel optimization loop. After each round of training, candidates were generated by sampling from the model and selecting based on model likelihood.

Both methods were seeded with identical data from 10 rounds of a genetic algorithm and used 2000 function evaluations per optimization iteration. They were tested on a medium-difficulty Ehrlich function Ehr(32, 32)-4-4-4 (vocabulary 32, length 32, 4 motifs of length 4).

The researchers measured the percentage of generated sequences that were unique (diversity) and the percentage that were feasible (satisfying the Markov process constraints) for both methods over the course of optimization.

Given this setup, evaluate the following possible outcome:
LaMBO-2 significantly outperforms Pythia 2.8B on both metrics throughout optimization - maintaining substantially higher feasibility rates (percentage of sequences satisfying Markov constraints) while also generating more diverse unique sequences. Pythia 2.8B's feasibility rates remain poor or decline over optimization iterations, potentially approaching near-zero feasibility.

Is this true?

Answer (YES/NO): NO